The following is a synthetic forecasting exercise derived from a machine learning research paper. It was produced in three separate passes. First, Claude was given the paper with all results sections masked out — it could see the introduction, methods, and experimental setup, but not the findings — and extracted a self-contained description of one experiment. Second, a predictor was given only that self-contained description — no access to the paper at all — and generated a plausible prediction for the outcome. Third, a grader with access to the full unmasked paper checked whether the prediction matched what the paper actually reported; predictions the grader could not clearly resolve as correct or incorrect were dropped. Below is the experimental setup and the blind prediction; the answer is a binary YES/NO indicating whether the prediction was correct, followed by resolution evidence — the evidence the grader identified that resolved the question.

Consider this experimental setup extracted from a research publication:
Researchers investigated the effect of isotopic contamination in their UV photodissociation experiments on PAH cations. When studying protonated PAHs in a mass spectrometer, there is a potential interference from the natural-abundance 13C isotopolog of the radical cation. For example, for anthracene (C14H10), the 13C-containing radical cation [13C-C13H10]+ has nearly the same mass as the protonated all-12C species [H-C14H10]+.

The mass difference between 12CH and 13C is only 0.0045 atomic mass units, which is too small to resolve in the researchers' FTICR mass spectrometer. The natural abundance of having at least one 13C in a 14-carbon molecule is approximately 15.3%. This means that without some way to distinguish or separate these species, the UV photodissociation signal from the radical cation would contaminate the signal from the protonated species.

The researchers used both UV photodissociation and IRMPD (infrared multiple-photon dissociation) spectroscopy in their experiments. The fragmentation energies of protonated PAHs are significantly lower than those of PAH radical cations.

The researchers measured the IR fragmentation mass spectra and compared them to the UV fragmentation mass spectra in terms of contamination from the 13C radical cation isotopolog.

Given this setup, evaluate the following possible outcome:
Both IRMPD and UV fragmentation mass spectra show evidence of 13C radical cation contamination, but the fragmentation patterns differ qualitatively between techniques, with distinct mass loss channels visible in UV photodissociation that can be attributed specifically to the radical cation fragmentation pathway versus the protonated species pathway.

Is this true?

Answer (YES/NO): NO